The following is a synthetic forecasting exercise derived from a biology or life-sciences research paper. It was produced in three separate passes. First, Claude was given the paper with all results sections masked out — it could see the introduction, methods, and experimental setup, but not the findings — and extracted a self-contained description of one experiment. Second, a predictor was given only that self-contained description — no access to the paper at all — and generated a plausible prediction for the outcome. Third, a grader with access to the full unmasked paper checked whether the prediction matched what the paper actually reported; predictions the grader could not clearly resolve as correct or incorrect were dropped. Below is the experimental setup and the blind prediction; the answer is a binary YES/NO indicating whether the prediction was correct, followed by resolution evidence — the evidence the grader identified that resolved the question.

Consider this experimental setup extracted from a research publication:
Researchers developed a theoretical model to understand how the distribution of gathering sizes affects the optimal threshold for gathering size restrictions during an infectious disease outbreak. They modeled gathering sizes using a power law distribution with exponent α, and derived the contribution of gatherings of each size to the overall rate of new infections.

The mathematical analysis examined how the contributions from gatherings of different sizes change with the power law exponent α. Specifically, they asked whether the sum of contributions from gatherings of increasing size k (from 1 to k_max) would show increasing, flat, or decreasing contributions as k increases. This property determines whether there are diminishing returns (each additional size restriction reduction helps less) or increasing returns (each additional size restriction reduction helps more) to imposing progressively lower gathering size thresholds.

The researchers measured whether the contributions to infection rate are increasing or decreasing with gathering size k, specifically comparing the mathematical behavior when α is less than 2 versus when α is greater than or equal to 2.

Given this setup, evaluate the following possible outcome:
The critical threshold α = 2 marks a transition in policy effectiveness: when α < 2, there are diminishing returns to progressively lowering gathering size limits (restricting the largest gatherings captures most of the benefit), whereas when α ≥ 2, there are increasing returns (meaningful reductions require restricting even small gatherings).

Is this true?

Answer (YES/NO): YES